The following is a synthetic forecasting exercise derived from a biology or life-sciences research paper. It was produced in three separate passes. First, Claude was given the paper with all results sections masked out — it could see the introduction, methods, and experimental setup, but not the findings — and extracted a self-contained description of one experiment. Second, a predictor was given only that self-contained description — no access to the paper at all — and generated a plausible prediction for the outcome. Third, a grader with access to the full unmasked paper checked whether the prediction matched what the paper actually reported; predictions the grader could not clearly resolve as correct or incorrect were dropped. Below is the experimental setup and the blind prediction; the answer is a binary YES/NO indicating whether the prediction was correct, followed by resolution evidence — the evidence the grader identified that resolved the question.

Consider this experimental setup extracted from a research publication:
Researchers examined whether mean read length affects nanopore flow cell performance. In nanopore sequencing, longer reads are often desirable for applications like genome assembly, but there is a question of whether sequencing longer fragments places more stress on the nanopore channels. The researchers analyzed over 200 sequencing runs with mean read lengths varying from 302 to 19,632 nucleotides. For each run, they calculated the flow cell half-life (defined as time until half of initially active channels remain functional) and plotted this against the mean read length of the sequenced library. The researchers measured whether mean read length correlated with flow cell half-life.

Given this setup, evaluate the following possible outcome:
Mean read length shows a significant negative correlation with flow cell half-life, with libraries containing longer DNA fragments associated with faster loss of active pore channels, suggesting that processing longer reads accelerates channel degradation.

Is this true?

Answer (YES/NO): NO